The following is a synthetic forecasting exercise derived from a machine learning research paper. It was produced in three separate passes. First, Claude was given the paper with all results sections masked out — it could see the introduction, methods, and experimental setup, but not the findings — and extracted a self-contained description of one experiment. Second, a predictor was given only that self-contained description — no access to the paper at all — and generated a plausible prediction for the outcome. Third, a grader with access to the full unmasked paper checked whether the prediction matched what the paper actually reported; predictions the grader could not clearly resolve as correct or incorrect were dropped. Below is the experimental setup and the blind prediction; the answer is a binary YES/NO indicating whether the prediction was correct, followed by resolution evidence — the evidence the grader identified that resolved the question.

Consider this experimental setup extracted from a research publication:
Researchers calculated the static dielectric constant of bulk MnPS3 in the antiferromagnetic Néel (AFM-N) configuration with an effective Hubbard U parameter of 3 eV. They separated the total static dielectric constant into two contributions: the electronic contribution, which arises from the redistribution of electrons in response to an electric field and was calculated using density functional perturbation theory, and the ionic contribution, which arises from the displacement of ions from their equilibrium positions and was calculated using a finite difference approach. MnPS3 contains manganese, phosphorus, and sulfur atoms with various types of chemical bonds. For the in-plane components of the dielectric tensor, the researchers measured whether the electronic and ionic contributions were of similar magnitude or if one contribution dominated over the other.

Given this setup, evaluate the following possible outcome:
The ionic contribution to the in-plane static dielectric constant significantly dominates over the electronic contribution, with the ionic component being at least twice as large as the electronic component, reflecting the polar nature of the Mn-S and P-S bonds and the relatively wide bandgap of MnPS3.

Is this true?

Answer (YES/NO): NO